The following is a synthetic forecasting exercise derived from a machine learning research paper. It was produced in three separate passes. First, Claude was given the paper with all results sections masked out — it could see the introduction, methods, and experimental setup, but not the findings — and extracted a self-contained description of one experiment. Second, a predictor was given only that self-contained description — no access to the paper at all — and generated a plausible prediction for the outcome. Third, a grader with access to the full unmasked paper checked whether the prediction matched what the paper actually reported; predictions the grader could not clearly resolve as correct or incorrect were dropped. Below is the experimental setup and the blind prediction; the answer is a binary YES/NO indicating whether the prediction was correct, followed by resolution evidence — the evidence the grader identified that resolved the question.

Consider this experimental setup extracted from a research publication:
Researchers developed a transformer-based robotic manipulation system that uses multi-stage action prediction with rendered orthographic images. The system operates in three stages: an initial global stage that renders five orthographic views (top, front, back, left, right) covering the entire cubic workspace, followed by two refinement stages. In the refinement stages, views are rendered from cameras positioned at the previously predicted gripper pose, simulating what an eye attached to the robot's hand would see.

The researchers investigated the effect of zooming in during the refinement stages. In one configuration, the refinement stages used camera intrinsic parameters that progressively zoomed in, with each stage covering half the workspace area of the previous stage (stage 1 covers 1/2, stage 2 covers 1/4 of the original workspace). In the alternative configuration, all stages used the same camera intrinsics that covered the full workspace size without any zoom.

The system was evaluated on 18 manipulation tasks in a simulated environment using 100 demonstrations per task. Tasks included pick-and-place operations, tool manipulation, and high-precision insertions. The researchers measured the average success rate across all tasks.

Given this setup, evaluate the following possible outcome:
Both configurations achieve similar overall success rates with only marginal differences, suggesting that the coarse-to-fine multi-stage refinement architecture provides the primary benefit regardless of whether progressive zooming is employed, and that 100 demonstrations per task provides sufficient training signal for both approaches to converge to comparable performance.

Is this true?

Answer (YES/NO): NO